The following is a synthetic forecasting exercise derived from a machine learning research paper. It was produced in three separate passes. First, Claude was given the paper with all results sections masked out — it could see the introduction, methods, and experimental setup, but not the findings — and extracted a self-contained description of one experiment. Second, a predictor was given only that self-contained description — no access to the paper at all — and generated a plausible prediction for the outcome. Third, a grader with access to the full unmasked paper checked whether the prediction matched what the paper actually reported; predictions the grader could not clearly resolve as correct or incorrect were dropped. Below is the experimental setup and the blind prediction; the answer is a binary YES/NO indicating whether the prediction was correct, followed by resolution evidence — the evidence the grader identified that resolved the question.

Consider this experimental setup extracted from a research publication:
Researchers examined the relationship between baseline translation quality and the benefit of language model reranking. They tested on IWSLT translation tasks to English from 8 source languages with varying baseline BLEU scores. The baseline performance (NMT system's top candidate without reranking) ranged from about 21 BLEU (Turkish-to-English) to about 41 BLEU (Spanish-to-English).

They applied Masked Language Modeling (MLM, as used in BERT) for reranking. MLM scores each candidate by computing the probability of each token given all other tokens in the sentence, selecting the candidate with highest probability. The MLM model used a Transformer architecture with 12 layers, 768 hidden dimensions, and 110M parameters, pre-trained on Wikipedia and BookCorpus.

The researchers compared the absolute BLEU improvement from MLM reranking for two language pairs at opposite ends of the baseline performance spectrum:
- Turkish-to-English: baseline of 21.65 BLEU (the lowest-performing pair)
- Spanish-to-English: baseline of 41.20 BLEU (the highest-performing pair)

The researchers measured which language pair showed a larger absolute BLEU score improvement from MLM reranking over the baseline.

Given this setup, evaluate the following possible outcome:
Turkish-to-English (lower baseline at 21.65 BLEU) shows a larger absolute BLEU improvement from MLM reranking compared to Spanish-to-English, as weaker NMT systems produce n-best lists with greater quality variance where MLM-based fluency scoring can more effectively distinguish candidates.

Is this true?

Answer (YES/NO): YES